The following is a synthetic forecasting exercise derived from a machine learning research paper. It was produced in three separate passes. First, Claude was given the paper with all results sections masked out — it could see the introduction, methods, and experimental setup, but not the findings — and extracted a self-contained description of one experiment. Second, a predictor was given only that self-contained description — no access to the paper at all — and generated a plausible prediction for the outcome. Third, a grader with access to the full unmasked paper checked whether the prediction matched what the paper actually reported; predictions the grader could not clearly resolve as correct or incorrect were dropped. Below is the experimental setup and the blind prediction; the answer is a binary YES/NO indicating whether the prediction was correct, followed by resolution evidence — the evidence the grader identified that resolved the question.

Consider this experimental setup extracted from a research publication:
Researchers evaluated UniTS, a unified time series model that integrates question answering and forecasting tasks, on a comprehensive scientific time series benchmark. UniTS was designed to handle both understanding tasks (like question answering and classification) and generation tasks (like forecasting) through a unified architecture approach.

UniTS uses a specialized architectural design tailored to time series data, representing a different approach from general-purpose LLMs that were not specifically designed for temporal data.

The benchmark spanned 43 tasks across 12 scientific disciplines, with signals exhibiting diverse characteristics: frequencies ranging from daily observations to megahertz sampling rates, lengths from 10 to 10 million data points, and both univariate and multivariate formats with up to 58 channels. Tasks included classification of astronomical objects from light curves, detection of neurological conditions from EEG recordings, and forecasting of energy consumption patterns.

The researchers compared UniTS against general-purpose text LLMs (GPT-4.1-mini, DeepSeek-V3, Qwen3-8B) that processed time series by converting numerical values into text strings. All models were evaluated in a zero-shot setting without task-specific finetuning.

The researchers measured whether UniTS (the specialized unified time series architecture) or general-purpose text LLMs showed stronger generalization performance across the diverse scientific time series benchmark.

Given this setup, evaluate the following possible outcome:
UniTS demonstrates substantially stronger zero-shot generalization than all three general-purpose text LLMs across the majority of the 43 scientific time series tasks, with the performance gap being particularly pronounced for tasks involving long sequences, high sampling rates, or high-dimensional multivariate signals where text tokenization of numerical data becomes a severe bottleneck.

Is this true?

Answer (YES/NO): NO